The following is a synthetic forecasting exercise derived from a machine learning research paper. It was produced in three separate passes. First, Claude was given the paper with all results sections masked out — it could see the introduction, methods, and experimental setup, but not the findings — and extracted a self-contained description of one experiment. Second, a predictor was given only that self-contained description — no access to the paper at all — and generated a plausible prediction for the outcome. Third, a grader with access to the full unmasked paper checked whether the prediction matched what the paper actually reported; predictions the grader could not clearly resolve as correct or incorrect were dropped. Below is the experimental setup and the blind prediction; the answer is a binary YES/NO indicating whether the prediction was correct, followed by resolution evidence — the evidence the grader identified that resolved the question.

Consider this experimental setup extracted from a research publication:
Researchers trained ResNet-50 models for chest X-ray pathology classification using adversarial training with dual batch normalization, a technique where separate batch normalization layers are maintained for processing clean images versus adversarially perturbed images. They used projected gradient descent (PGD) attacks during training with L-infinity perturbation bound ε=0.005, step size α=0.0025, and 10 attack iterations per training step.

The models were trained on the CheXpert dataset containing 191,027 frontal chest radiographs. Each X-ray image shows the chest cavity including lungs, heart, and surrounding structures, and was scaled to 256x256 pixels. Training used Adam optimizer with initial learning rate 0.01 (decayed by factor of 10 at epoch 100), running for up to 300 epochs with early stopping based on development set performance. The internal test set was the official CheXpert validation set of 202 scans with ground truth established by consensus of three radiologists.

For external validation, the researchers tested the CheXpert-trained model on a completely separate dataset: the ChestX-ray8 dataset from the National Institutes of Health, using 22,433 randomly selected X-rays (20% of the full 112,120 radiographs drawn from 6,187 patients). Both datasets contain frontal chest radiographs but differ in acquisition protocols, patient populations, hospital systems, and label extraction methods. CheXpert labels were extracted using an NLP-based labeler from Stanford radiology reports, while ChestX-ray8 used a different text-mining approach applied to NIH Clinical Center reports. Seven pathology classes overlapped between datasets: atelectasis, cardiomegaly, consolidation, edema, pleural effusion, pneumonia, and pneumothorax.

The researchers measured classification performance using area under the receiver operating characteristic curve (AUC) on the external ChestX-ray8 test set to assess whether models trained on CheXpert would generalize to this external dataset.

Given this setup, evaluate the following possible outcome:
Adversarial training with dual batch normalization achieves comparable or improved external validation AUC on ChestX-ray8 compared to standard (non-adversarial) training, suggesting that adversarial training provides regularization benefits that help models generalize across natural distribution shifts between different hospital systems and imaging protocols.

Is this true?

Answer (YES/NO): YES